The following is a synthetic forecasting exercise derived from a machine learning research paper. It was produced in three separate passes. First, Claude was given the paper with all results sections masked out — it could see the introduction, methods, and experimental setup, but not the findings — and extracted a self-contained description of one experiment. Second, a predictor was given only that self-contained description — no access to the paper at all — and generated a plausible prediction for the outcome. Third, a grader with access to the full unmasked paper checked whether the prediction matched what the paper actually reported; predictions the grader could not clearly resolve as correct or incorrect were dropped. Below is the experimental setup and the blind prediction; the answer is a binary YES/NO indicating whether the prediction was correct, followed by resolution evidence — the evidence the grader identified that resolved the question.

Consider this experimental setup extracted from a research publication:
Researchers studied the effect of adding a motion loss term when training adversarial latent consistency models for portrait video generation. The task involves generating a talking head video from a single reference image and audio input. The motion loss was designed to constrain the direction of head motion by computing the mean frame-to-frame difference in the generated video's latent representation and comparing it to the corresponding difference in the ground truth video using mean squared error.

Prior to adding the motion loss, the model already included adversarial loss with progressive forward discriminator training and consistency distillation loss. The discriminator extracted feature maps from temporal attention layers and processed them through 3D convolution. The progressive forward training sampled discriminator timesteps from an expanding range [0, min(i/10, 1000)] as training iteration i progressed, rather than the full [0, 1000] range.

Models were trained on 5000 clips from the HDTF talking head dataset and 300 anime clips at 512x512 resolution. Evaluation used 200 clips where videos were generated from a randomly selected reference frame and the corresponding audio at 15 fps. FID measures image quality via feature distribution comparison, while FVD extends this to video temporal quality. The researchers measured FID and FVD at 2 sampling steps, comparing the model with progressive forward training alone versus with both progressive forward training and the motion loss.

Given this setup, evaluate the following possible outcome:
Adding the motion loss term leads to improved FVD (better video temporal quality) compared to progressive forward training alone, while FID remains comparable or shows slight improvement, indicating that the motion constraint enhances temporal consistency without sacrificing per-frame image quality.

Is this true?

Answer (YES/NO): YES